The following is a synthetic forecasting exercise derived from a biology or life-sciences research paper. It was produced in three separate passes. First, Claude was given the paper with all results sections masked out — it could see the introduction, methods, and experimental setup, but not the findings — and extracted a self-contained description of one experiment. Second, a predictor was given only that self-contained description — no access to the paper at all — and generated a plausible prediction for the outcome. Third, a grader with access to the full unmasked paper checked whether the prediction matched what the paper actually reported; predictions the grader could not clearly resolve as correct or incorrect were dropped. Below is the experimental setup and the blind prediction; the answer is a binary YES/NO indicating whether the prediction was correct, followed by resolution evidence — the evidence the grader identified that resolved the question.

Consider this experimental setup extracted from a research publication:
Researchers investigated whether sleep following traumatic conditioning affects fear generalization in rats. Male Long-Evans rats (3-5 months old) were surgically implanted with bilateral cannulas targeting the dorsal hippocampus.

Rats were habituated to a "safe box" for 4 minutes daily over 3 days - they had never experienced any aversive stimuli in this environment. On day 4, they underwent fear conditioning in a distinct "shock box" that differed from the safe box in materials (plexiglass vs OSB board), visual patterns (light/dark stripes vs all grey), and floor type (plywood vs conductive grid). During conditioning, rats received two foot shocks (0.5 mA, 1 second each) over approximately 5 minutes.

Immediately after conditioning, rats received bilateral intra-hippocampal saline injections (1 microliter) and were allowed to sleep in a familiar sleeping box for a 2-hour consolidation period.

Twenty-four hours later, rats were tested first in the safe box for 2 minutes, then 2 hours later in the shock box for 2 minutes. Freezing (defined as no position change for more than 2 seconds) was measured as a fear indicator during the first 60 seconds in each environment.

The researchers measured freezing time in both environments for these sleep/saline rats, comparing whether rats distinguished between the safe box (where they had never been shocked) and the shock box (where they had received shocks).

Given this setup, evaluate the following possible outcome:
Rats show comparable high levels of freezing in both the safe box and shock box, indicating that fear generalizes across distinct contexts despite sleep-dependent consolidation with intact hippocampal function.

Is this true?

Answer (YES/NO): NO